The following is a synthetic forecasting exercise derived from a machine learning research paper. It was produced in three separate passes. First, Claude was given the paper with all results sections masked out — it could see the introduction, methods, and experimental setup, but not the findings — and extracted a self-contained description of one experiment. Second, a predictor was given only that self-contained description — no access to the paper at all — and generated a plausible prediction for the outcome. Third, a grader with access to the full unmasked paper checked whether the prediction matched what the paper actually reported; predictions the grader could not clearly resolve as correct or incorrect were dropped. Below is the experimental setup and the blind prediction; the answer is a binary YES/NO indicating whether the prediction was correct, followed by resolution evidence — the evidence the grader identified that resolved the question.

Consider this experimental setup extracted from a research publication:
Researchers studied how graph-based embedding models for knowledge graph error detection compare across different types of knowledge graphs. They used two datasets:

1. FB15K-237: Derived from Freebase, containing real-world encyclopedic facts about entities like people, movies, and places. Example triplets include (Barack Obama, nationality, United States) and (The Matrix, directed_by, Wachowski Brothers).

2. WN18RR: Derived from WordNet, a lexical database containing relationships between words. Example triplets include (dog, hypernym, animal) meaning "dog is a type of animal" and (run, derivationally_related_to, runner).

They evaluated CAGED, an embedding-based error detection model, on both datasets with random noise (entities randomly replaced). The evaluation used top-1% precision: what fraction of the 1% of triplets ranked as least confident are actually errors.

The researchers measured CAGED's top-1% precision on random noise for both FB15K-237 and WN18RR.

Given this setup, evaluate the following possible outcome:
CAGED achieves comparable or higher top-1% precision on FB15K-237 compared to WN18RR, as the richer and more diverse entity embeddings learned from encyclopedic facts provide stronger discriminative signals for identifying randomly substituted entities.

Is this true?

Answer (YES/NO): YES